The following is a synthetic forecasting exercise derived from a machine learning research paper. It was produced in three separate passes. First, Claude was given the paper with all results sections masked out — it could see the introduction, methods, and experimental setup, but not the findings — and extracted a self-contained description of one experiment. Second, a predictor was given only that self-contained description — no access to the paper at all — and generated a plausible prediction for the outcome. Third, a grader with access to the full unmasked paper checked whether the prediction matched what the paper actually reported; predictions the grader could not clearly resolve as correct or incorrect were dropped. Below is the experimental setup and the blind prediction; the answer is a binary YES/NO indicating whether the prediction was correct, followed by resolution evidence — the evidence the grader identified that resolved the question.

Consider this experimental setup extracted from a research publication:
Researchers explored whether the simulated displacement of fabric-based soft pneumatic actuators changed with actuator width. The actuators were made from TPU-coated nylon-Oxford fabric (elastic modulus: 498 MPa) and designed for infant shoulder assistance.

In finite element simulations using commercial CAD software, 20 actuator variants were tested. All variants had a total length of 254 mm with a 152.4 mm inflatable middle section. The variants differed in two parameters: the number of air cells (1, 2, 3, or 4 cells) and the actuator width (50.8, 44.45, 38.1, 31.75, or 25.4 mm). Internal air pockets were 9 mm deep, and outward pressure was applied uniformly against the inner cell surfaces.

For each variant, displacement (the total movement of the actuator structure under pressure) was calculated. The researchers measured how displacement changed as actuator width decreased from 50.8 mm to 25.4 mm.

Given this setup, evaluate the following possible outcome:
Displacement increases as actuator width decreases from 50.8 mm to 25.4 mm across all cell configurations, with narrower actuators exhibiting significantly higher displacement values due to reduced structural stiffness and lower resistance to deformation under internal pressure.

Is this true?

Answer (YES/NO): NO